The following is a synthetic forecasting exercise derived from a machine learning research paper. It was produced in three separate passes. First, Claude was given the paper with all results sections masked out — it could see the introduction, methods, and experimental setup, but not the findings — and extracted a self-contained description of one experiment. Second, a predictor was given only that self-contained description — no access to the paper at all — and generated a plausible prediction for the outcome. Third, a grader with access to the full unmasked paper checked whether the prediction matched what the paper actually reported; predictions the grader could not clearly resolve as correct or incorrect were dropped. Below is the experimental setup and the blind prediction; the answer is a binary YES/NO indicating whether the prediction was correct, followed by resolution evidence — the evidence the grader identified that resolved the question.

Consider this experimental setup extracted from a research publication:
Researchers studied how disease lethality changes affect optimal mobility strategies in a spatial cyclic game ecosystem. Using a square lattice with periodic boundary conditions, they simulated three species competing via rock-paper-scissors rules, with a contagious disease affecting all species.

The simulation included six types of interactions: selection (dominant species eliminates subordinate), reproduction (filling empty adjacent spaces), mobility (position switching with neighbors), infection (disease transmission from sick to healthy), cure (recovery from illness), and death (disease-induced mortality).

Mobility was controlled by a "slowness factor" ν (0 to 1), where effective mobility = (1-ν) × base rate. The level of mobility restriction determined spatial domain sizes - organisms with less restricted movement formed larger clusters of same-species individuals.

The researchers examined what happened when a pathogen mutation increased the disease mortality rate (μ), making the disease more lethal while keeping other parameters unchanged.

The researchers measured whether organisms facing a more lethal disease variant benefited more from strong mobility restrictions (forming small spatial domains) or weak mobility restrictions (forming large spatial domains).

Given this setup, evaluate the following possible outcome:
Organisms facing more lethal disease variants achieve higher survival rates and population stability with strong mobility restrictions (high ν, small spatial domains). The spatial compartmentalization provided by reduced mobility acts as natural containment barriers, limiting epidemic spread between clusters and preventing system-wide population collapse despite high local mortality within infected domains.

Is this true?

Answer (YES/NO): YES